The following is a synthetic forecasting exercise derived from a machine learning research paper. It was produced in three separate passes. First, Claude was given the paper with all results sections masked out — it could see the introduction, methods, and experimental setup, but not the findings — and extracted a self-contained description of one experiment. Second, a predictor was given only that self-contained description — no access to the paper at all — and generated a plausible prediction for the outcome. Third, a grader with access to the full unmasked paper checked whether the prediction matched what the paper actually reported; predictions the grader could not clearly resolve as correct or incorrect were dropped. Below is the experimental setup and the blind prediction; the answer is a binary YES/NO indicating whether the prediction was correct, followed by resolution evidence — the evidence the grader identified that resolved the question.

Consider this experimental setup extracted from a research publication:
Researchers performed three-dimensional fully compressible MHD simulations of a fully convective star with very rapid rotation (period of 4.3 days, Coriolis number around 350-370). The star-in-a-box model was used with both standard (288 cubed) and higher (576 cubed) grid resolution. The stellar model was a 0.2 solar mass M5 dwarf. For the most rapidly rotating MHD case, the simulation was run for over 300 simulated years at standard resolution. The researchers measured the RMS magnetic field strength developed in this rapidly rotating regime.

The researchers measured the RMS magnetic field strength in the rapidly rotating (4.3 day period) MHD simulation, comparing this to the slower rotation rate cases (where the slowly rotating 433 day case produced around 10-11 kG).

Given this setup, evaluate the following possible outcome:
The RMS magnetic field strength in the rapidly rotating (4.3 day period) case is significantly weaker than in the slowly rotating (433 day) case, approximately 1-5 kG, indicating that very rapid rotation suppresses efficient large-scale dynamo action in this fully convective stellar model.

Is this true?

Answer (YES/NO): NO